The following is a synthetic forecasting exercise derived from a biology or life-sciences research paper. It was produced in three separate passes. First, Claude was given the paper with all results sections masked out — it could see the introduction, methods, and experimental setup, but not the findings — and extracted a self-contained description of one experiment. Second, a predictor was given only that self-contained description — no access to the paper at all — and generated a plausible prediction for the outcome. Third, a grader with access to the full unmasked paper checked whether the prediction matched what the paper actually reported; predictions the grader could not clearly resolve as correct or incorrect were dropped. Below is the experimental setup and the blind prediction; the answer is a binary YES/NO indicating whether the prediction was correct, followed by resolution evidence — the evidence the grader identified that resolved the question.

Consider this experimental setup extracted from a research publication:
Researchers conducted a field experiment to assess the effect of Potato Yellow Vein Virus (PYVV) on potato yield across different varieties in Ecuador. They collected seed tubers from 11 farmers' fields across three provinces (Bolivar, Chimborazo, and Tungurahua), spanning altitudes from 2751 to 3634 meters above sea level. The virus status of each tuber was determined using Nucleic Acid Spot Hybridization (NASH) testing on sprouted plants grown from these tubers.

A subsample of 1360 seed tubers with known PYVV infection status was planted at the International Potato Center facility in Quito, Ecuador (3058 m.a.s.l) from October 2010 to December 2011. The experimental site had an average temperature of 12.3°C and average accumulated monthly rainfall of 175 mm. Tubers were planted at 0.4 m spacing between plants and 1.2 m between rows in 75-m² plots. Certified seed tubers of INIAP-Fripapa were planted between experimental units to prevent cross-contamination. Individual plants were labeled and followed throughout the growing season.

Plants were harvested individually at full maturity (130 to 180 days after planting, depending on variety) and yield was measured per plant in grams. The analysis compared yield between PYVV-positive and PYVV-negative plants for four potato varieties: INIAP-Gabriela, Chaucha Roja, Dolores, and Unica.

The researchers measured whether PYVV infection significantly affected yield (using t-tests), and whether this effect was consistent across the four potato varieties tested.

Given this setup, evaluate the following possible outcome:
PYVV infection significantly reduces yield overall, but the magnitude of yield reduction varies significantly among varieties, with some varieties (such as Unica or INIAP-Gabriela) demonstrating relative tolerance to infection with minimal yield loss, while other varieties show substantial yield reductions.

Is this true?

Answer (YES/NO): NO